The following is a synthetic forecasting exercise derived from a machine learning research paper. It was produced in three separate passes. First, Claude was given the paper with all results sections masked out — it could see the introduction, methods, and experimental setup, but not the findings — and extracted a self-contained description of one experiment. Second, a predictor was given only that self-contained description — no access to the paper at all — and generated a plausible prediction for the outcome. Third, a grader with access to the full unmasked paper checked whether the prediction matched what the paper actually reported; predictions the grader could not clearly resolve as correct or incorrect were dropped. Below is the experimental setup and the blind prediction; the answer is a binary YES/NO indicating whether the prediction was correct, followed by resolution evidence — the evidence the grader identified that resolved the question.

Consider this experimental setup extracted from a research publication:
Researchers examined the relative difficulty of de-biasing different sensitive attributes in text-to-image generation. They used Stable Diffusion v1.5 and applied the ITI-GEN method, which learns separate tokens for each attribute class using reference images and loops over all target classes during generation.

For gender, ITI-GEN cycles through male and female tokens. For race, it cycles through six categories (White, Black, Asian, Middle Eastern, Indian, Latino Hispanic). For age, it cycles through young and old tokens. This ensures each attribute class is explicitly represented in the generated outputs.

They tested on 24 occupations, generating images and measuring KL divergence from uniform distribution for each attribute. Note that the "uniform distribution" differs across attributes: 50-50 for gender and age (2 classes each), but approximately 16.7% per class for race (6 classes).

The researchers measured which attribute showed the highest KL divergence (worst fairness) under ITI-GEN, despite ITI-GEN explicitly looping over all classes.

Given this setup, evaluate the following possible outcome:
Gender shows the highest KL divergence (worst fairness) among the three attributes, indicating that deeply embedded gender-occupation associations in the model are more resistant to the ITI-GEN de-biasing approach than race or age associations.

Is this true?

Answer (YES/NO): NO